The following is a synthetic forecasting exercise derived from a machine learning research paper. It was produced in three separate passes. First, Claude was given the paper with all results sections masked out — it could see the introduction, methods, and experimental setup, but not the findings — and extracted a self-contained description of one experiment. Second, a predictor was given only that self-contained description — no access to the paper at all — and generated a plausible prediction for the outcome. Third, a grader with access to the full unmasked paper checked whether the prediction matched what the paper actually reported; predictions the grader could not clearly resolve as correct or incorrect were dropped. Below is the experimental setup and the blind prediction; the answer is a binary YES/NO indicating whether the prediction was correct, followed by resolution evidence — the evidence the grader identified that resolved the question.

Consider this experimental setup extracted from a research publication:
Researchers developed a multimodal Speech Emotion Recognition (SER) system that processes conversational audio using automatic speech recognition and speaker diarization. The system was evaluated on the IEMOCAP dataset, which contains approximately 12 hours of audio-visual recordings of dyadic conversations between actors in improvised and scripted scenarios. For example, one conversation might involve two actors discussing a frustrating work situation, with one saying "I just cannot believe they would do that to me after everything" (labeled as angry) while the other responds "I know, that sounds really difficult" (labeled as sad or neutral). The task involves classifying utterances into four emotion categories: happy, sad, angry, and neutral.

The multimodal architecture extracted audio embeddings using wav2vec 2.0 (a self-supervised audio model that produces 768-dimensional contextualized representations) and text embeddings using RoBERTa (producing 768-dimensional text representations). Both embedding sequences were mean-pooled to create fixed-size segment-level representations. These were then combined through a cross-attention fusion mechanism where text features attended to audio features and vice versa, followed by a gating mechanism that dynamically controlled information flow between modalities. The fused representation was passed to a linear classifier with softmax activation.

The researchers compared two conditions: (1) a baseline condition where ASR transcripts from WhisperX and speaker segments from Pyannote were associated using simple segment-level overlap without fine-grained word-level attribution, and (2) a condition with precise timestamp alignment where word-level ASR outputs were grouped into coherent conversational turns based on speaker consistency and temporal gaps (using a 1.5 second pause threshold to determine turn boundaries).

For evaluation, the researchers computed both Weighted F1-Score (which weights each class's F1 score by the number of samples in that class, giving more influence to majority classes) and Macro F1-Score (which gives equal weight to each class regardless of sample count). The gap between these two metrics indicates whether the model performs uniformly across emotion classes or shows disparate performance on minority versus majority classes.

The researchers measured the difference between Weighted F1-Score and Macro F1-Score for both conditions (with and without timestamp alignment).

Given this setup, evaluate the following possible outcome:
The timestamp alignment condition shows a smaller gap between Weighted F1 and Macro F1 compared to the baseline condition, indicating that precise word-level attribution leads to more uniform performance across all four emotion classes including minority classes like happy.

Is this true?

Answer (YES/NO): YES